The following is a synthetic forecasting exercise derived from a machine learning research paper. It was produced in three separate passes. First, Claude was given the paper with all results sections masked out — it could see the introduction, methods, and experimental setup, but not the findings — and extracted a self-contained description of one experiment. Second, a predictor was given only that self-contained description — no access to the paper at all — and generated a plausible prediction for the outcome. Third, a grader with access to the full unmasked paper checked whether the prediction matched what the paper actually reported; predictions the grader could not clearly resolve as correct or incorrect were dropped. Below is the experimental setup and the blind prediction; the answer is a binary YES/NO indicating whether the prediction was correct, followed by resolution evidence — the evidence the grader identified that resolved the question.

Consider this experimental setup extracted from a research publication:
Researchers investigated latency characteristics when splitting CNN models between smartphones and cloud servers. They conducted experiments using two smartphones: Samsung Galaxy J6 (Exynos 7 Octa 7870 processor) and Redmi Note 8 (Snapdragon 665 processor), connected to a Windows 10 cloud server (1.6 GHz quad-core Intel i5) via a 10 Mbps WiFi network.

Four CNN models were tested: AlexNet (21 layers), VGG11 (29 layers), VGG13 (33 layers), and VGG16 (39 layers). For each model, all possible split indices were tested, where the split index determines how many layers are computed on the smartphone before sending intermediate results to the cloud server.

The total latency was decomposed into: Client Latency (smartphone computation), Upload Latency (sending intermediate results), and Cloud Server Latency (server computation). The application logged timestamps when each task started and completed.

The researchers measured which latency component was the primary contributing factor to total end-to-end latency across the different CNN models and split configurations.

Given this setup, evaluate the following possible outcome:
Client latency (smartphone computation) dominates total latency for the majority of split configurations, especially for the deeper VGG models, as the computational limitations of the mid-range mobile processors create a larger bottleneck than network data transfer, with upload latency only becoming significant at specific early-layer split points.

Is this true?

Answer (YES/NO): NO